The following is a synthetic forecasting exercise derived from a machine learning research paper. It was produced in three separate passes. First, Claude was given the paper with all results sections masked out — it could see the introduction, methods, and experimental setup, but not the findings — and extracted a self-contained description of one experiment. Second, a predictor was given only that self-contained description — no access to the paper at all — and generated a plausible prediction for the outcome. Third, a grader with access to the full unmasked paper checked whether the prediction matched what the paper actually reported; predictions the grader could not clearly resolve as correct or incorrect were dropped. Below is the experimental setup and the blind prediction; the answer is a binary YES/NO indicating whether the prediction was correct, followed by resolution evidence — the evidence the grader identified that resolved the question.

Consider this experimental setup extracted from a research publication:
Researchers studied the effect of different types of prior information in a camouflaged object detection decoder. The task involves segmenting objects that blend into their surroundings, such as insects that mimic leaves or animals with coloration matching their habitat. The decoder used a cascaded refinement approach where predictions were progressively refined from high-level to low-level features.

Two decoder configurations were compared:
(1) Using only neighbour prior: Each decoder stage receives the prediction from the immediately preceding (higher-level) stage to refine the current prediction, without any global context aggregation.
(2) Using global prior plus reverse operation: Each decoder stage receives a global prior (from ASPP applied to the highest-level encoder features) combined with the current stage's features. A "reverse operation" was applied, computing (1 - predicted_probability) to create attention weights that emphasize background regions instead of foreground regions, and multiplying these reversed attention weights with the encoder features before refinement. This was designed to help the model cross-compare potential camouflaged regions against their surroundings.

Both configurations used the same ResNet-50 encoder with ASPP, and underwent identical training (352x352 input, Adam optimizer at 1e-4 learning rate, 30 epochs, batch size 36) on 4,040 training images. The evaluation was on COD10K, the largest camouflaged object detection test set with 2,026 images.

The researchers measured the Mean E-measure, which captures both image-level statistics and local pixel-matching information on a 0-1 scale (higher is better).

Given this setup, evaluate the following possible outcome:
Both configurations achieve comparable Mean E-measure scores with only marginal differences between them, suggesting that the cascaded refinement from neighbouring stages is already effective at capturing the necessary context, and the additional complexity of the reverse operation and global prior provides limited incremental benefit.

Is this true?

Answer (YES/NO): NO